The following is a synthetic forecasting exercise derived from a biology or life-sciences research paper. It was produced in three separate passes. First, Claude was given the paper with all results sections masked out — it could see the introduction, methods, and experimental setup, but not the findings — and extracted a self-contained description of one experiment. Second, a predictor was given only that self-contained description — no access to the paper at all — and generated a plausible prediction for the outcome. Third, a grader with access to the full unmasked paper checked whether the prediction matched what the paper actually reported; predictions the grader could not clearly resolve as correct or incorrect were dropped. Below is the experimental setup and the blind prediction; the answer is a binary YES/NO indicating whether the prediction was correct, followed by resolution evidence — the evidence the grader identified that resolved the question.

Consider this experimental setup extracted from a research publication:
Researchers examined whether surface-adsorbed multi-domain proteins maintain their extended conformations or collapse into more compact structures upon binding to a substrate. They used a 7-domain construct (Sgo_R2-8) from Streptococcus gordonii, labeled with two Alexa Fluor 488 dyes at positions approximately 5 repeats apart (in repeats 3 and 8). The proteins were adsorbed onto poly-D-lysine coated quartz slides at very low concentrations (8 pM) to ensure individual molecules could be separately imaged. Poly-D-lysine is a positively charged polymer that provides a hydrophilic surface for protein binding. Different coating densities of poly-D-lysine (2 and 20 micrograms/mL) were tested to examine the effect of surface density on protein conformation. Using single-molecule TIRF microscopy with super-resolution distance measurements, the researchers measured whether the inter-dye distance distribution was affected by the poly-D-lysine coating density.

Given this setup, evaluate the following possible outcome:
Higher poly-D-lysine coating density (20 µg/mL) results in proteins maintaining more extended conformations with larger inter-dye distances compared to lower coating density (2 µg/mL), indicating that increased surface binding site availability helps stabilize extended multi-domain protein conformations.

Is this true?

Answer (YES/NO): YES